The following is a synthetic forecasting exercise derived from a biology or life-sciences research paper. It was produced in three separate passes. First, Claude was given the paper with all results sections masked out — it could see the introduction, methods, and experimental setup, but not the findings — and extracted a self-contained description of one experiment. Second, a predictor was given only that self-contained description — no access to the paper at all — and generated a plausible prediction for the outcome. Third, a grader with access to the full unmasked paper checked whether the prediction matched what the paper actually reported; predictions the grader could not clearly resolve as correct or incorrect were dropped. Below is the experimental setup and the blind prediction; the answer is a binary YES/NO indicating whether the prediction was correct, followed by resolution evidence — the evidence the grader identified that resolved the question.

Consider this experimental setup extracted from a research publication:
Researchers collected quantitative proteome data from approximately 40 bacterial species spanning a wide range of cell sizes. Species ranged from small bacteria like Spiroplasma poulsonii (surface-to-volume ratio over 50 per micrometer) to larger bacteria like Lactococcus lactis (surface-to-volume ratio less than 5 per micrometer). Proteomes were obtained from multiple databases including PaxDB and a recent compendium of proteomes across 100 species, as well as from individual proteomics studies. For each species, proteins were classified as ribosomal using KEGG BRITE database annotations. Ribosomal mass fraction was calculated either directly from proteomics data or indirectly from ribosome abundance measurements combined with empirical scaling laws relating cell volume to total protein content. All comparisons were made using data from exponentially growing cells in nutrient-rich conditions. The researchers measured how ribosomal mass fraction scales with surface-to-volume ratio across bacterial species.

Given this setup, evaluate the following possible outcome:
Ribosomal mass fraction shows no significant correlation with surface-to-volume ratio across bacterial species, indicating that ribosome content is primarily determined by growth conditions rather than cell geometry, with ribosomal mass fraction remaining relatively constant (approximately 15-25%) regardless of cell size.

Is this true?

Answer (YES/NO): NO